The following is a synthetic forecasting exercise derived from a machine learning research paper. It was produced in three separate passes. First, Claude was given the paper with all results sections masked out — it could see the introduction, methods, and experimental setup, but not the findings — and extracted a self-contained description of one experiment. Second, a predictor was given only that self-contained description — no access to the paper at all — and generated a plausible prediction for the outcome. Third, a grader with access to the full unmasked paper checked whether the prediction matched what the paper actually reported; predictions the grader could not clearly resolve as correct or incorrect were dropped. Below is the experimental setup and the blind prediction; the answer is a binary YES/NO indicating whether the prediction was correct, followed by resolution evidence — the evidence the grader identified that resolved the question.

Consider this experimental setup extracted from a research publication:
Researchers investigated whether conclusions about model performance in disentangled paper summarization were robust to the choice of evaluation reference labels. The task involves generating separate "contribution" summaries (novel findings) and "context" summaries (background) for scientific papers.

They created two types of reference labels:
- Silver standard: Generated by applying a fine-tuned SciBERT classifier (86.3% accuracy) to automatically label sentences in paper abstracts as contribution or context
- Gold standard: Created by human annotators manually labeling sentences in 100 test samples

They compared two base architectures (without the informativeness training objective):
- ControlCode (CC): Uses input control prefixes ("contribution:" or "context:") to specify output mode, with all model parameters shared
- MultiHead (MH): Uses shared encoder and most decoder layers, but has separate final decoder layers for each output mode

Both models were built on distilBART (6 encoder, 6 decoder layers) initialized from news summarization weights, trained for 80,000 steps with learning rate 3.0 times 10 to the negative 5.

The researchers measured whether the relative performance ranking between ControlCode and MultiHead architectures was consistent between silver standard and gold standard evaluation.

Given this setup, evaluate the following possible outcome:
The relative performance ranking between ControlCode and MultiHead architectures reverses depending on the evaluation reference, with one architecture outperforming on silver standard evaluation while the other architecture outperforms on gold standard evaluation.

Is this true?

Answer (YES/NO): NO